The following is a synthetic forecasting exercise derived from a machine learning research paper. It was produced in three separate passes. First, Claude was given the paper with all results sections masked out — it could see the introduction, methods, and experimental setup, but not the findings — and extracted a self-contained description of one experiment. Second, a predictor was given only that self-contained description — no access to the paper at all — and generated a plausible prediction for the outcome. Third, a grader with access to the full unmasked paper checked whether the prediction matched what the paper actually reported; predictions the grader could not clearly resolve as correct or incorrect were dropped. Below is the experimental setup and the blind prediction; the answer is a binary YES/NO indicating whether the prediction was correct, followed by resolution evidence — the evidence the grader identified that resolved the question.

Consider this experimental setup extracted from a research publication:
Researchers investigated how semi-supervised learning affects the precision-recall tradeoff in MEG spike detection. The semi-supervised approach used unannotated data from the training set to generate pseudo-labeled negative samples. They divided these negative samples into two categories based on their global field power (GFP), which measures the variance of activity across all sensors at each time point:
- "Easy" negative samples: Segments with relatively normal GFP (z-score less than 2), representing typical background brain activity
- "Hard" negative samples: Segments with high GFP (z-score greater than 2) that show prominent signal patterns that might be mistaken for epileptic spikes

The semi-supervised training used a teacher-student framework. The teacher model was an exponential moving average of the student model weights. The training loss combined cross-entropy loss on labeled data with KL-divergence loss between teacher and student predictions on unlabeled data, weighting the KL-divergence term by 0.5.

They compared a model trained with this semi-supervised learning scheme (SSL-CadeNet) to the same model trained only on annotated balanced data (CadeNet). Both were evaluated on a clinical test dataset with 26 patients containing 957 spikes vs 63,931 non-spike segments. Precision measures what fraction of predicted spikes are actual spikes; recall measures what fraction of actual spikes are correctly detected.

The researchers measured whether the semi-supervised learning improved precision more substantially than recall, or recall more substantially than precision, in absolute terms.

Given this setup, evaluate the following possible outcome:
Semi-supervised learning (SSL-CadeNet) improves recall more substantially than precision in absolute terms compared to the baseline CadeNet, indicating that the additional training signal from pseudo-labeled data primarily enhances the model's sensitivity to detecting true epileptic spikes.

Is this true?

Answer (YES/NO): NO